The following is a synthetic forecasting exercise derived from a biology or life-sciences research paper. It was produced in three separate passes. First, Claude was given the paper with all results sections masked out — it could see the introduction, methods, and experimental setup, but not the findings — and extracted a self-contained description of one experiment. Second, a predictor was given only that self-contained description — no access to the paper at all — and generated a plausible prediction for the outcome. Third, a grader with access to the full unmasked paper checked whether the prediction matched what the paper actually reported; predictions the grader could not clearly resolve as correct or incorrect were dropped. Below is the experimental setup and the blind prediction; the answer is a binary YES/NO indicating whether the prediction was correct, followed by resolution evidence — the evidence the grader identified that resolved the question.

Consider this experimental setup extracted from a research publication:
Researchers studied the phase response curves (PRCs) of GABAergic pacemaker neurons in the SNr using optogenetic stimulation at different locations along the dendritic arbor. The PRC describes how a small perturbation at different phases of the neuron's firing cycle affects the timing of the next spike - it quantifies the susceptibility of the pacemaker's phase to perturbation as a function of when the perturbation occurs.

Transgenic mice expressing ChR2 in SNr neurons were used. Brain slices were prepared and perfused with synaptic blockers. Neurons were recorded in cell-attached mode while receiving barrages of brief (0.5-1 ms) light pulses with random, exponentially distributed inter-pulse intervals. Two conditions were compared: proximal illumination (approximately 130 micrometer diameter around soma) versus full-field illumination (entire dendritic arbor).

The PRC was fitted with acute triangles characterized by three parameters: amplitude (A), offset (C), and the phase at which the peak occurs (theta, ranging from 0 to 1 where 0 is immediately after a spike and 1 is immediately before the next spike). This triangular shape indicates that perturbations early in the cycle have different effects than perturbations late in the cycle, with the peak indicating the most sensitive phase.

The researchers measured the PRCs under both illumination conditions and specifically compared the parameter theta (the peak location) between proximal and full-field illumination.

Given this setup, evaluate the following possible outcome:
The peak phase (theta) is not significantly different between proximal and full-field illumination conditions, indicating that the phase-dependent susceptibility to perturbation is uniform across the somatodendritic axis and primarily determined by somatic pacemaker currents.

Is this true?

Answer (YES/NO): NO